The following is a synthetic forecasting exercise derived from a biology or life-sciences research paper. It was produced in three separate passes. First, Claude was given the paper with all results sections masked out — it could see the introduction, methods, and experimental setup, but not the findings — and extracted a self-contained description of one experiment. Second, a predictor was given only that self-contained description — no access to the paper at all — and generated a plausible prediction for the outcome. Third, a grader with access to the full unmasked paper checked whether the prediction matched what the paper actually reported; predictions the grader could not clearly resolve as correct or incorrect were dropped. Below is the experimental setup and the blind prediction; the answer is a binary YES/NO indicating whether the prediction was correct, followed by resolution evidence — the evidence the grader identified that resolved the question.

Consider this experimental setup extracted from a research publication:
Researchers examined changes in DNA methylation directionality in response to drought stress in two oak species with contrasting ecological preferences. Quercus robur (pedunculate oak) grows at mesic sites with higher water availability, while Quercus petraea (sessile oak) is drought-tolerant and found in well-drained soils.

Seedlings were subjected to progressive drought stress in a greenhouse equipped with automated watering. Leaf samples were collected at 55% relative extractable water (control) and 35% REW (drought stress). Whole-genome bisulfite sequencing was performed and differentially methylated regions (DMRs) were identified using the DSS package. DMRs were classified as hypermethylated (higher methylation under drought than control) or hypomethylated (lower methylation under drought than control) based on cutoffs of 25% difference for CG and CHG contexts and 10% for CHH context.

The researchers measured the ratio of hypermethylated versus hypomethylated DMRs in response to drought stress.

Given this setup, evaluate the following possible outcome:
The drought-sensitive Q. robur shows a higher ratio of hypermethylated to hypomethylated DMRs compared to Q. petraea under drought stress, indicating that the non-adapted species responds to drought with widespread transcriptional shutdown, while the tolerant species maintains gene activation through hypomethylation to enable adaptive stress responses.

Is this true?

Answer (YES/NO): YES